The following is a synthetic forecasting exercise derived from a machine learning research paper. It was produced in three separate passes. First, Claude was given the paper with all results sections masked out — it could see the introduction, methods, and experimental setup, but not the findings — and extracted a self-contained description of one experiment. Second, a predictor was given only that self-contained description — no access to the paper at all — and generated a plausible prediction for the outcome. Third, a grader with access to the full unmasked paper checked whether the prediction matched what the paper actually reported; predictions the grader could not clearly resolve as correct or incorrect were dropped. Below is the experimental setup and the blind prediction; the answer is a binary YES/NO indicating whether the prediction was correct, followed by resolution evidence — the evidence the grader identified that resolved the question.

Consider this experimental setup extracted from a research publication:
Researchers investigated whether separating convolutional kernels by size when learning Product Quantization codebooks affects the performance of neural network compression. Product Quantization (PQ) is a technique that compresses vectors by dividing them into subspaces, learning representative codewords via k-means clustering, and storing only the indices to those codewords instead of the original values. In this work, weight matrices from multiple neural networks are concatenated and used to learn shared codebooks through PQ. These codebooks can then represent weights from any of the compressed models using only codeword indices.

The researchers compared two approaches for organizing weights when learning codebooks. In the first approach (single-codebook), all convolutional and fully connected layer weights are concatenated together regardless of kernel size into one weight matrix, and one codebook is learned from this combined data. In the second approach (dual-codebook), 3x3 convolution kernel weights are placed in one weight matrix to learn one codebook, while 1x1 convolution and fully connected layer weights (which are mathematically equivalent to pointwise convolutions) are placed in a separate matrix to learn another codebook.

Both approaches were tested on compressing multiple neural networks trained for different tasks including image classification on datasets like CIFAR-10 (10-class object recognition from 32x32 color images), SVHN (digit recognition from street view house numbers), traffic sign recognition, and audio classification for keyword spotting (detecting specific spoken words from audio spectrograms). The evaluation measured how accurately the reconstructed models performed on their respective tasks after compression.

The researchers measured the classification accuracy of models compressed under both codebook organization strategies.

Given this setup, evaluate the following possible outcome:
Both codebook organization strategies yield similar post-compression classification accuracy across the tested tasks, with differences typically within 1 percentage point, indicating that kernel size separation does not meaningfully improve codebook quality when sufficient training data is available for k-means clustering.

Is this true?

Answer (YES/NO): NO